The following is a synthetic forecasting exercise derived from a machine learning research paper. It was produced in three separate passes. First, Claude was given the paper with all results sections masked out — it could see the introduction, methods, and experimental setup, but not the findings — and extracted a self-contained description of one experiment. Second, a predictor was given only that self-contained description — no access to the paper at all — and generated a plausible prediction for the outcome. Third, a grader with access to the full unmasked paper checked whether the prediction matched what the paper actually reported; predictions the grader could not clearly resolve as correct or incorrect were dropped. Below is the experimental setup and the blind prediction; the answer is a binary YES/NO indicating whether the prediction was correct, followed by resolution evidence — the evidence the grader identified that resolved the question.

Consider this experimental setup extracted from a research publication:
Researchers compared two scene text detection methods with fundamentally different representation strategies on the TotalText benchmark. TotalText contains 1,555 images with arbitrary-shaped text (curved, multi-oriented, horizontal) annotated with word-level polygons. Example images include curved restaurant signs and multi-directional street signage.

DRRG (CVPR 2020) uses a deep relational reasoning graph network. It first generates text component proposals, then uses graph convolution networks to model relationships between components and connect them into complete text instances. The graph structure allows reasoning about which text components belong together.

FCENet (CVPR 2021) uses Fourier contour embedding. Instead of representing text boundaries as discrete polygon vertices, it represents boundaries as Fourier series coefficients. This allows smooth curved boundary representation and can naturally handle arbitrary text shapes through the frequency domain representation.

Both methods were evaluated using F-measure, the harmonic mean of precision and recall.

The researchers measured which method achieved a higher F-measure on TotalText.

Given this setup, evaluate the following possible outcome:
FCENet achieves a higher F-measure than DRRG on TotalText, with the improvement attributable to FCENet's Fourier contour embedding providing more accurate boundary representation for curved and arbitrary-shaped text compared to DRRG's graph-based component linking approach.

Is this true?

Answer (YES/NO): NO